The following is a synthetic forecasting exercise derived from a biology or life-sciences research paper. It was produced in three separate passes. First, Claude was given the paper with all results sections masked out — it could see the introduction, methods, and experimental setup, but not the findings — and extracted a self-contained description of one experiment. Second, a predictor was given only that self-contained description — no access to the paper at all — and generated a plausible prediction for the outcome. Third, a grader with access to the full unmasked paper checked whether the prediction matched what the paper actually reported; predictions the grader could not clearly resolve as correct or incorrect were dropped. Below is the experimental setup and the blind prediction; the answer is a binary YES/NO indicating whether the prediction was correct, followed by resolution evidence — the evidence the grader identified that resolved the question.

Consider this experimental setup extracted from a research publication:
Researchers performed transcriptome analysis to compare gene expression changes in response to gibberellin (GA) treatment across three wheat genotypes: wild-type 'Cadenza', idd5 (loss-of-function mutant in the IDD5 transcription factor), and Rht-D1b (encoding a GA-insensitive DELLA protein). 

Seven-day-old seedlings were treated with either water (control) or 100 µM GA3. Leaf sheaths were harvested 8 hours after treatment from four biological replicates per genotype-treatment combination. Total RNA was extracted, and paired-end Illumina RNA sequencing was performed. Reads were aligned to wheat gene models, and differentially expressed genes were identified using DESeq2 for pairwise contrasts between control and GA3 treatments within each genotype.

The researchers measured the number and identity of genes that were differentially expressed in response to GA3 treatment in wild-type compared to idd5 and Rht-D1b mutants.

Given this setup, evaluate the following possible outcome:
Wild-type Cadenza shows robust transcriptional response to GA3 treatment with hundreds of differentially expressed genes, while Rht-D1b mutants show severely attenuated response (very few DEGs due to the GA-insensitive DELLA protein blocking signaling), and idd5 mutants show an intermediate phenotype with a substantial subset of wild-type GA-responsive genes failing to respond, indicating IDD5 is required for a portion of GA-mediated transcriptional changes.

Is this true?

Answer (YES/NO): NO